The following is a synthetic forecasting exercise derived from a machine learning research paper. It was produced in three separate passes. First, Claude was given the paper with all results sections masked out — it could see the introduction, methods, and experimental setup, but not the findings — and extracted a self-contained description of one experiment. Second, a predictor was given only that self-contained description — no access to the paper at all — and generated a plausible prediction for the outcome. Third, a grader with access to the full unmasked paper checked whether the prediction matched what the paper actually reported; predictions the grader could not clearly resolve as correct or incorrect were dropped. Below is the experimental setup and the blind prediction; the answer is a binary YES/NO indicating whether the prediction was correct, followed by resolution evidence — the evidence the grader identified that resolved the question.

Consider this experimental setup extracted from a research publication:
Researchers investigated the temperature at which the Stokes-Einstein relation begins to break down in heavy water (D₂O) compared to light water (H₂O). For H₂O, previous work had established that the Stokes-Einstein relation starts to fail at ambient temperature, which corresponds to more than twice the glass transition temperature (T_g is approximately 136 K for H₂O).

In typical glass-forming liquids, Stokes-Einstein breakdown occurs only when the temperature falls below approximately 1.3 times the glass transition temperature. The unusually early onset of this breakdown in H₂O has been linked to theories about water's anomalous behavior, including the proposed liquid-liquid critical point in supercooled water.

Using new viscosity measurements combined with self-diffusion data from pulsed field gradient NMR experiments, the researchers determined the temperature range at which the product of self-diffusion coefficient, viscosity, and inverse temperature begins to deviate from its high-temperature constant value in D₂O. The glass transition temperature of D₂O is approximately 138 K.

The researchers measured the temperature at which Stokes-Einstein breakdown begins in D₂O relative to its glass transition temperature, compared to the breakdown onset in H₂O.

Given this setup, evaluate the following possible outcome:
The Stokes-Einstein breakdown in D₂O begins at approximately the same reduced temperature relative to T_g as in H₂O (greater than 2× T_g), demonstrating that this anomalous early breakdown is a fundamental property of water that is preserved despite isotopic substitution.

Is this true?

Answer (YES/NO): YES